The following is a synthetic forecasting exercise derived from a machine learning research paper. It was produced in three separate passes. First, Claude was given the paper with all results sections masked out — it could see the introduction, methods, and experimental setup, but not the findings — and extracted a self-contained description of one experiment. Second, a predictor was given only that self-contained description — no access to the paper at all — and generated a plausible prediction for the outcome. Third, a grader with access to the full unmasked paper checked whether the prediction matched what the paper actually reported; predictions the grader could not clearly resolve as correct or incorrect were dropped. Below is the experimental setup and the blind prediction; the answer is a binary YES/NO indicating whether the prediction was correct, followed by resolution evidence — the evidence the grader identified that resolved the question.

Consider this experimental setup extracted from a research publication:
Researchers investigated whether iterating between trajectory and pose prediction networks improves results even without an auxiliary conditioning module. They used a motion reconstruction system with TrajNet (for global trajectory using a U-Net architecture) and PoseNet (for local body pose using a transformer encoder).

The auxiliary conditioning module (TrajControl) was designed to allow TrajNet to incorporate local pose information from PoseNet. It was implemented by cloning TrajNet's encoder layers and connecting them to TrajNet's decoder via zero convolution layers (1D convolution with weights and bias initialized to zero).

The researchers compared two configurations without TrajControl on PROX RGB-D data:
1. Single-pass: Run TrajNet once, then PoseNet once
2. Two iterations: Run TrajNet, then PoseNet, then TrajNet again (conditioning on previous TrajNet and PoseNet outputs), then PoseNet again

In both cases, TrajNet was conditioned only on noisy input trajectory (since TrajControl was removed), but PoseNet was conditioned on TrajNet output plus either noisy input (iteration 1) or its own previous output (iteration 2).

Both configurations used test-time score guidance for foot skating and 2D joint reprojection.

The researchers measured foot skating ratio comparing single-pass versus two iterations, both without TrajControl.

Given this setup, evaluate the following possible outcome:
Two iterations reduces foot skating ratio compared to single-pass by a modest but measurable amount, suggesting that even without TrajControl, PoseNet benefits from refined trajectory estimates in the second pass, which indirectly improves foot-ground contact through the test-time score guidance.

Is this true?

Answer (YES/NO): YES